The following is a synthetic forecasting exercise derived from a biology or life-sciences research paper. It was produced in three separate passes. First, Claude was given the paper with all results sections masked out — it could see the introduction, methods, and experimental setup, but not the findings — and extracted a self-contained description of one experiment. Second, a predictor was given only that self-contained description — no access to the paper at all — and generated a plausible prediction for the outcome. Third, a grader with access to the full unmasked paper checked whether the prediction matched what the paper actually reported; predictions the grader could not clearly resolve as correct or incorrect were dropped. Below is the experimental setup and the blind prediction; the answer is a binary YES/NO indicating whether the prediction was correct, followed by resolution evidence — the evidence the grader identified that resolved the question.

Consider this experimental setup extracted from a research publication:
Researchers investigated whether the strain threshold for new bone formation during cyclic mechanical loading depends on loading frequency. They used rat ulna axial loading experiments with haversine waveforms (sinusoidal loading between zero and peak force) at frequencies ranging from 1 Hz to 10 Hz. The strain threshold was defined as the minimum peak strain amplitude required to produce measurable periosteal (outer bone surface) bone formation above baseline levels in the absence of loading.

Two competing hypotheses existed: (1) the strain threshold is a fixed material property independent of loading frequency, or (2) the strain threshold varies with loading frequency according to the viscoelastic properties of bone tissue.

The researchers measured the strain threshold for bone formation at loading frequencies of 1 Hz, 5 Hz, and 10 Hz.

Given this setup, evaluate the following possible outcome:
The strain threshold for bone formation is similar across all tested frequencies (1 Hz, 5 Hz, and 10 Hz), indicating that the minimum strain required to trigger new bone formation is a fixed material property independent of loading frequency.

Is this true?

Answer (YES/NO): NO